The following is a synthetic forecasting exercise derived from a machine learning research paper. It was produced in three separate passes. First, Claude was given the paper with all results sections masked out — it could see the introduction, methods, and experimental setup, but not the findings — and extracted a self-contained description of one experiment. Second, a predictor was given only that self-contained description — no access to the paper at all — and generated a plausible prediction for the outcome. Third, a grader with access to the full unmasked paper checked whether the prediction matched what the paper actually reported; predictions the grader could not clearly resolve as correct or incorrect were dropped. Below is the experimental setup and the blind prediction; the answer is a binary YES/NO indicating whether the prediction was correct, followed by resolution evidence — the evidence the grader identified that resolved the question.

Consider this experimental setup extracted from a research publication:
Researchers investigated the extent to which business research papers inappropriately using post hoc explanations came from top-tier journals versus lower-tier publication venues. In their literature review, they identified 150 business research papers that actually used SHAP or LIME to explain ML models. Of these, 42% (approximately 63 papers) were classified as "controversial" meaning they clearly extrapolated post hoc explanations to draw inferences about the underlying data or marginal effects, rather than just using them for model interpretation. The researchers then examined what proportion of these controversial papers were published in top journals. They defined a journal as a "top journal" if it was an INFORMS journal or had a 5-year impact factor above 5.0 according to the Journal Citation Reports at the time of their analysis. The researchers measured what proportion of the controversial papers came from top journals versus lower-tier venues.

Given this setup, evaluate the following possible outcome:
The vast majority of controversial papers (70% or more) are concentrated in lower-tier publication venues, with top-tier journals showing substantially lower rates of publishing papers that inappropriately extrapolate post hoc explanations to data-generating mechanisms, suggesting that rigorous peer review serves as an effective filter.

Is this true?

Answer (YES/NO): NO